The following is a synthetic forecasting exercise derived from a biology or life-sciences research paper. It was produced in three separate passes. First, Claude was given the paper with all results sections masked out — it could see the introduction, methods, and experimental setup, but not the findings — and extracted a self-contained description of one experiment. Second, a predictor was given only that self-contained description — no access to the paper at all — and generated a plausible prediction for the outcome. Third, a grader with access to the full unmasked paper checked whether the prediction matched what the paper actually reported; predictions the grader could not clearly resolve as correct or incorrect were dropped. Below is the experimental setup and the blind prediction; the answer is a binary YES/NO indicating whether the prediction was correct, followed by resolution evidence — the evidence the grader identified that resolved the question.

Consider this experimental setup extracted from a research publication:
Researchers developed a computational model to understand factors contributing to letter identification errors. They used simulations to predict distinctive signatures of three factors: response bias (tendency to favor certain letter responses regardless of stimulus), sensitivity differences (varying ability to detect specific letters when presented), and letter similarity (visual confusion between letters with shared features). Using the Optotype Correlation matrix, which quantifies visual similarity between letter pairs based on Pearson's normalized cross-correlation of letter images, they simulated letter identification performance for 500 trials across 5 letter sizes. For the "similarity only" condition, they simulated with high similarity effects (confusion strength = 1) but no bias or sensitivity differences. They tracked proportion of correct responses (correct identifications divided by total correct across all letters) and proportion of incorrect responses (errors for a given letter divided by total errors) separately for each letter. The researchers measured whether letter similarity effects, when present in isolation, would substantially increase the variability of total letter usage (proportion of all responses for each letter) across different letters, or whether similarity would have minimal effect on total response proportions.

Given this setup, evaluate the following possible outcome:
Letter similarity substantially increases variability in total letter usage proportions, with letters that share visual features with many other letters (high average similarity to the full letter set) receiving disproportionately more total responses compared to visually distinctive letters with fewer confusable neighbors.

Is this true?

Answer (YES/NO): NO